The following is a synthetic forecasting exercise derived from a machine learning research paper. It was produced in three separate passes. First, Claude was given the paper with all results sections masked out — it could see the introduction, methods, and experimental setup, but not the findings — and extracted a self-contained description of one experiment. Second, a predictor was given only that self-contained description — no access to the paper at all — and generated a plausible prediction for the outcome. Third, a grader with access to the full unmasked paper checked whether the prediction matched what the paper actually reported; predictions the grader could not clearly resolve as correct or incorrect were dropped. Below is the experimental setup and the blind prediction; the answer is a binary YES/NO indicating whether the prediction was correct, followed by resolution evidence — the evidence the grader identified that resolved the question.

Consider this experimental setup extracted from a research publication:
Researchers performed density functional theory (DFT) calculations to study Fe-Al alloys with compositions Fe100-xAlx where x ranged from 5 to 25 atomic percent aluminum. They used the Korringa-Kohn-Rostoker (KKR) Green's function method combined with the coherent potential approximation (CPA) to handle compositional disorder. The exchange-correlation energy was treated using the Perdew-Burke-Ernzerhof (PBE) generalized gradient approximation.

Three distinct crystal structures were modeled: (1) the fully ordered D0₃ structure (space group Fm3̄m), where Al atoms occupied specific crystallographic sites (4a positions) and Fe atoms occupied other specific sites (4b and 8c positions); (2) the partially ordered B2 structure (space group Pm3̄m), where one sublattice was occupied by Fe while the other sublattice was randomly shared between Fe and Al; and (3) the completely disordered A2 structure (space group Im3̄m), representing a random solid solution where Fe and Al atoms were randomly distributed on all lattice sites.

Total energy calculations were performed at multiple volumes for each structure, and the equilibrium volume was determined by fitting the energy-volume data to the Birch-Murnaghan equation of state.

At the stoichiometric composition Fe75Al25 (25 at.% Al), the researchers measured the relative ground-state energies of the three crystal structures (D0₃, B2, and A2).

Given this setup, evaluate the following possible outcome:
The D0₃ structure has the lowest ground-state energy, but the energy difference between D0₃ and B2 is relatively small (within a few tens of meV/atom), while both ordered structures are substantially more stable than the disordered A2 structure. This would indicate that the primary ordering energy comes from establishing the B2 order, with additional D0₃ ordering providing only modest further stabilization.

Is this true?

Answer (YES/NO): NO